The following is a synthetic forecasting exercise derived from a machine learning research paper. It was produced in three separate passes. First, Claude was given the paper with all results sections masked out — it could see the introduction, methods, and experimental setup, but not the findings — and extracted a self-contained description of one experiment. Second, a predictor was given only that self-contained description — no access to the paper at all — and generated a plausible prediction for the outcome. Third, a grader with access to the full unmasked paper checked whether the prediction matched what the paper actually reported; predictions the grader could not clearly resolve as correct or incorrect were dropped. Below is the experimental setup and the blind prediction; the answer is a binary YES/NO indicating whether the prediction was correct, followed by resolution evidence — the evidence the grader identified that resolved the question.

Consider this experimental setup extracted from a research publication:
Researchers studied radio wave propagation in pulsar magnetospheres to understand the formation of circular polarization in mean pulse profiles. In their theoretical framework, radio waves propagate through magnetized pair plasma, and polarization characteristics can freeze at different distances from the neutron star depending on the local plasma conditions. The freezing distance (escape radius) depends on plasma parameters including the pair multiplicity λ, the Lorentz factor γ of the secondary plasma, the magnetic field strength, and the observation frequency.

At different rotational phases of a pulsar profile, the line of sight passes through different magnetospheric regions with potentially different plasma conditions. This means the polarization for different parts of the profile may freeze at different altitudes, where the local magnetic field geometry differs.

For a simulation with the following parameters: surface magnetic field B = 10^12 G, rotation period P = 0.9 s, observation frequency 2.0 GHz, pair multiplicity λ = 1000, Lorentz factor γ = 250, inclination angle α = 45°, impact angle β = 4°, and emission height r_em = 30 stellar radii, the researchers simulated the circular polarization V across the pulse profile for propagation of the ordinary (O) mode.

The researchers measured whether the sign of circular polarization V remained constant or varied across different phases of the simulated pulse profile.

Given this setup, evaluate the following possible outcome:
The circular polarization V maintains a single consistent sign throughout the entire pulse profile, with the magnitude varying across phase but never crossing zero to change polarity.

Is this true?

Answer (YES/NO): NO